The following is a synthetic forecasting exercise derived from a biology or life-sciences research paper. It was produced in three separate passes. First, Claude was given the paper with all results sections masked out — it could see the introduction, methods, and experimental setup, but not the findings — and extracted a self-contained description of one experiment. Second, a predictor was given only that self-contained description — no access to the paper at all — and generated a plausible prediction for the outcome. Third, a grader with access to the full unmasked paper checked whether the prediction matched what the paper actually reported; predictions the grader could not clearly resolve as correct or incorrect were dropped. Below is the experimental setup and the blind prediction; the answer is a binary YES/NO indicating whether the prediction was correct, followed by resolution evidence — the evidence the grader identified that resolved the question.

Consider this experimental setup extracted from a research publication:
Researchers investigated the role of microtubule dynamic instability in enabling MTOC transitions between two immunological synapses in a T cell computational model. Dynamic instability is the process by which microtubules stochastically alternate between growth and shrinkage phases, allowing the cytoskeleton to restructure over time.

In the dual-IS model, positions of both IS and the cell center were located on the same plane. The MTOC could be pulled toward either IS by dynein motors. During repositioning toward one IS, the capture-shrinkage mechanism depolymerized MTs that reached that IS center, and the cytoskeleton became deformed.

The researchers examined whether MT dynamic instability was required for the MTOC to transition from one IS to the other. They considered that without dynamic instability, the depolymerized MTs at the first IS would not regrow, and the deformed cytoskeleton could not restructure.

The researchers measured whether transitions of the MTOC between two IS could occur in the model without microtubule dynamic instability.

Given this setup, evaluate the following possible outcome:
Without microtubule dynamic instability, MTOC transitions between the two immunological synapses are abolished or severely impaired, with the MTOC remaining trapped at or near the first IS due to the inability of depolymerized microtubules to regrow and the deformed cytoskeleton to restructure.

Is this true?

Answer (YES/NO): YES